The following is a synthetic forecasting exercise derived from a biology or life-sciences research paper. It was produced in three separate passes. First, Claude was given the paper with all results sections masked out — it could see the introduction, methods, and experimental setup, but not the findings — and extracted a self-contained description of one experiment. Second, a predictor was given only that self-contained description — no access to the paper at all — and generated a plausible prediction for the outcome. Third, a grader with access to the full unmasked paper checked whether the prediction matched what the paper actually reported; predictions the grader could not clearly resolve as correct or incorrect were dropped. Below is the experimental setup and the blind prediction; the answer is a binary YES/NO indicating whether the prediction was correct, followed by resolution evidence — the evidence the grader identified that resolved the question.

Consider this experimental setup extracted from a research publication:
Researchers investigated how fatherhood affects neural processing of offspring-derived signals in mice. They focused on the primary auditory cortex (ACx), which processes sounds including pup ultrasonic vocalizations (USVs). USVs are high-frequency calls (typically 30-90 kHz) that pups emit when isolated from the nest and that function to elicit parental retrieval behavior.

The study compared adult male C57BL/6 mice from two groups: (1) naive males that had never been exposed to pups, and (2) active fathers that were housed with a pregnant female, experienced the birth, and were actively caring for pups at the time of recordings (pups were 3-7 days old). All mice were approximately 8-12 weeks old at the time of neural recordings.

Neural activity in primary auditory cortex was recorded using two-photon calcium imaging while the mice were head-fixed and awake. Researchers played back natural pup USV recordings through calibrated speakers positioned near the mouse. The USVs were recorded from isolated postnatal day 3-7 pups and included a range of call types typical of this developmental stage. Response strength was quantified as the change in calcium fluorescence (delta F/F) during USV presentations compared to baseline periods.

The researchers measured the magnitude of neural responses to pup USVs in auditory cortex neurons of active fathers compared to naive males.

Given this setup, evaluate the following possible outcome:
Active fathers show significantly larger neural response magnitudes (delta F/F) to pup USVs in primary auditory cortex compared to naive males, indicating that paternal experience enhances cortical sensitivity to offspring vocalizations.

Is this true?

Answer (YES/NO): YES